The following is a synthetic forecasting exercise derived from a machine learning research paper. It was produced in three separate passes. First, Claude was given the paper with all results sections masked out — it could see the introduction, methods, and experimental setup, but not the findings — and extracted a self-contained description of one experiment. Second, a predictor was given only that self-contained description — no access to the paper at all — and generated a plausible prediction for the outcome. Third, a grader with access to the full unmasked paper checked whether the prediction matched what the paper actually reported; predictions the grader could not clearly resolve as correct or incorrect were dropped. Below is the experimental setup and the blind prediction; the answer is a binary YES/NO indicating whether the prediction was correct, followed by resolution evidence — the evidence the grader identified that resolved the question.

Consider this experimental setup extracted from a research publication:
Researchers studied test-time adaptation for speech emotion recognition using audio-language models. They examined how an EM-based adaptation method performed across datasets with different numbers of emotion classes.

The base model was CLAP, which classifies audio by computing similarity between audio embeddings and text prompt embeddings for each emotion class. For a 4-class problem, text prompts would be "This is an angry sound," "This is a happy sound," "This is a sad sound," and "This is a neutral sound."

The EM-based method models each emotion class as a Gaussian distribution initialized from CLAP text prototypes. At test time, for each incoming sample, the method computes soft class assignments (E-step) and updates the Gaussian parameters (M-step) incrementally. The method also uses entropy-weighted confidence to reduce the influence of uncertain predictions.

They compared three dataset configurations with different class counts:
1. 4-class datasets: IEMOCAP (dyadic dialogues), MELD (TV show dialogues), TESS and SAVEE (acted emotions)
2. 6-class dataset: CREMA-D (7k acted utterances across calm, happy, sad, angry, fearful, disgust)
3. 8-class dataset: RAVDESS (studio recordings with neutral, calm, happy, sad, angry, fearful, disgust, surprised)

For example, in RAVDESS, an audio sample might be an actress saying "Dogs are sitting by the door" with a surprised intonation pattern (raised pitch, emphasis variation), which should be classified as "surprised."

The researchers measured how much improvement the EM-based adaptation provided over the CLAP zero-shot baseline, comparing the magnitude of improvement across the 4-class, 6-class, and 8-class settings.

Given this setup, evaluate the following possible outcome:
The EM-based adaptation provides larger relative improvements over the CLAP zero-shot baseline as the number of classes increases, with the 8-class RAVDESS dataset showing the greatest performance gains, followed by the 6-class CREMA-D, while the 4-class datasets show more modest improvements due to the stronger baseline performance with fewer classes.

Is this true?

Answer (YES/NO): NO